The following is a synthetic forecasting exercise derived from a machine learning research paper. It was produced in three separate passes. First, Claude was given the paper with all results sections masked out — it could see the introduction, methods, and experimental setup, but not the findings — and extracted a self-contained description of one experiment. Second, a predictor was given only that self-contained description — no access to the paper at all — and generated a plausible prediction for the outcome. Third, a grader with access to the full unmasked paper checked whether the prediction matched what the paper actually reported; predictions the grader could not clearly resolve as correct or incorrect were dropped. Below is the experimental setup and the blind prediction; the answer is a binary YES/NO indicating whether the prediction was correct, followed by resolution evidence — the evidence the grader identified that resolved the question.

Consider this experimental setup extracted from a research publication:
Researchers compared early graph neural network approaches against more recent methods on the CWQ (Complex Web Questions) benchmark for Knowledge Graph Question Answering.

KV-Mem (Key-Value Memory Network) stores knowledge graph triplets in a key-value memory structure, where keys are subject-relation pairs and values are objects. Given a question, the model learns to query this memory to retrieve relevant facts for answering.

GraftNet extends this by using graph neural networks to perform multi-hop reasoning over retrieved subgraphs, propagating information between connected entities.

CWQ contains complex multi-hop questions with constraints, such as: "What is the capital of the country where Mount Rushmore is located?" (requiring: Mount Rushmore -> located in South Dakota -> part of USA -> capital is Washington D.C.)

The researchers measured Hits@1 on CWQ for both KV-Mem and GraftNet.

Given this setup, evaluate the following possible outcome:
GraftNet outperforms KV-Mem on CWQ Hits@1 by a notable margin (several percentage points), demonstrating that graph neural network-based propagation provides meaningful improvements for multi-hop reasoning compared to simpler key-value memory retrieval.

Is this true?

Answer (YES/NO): YES